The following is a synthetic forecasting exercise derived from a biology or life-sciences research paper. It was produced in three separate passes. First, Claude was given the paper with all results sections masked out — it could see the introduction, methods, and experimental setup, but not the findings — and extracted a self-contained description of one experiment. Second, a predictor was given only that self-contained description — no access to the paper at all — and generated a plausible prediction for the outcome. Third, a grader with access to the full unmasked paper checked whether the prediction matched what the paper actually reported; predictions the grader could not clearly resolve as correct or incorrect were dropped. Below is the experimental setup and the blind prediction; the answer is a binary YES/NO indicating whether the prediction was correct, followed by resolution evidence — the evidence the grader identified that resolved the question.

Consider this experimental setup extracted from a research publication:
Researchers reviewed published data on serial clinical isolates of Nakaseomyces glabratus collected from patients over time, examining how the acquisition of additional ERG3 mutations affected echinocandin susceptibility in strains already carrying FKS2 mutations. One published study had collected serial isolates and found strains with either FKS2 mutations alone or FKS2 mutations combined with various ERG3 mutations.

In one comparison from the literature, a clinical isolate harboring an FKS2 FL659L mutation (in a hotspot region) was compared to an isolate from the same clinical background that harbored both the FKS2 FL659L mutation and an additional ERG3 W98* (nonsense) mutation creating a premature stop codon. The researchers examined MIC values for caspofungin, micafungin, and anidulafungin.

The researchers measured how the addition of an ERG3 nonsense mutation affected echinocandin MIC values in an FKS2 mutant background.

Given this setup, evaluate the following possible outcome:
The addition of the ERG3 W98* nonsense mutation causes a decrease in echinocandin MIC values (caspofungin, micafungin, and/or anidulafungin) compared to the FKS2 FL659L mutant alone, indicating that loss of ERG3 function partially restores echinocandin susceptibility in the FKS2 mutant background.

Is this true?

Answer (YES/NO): NO